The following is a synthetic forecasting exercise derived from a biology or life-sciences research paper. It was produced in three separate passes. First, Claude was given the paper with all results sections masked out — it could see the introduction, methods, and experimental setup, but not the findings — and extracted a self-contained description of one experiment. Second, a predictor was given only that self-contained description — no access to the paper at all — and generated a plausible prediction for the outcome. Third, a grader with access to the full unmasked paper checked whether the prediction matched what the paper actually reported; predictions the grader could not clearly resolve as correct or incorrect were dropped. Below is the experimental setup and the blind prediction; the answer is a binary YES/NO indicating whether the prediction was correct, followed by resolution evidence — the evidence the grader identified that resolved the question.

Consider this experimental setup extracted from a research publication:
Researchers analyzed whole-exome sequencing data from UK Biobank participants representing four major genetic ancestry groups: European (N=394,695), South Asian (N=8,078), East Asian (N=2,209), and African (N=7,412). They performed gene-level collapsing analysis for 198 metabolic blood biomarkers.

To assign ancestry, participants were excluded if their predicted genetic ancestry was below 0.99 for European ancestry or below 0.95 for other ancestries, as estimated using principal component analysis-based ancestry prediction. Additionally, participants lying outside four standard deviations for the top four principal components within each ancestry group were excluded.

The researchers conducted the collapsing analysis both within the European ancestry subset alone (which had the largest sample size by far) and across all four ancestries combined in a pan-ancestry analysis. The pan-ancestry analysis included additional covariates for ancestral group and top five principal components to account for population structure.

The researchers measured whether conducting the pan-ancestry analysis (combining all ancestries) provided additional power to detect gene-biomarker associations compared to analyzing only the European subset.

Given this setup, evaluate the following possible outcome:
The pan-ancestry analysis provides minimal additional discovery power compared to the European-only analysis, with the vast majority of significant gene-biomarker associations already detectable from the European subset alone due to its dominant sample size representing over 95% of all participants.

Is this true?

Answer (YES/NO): NO